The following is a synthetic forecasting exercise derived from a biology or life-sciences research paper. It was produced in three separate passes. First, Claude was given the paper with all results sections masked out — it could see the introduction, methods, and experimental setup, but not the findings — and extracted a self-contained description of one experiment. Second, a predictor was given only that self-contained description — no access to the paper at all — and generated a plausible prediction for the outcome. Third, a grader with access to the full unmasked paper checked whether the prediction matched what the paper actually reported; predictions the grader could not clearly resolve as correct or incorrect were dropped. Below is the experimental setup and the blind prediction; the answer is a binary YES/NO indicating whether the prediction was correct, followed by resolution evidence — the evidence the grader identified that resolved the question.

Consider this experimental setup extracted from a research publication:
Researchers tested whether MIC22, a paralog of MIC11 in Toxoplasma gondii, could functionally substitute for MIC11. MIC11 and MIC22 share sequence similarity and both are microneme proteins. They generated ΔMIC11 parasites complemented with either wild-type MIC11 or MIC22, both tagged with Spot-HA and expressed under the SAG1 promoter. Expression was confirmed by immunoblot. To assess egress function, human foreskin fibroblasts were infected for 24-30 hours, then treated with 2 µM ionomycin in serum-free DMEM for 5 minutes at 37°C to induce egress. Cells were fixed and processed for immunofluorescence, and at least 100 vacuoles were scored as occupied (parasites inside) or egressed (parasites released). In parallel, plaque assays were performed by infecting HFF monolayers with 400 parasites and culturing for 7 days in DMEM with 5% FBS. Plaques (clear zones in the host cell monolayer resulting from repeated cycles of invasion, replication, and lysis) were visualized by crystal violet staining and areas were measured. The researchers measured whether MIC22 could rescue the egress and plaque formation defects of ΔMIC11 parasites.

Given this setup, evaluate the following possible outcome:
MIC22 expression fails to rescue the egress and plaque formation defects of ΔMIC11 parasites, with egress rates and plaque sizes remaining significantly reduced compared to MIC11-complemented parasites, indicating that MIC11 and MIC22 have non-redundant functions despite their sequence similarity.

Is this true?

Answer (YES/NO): NO